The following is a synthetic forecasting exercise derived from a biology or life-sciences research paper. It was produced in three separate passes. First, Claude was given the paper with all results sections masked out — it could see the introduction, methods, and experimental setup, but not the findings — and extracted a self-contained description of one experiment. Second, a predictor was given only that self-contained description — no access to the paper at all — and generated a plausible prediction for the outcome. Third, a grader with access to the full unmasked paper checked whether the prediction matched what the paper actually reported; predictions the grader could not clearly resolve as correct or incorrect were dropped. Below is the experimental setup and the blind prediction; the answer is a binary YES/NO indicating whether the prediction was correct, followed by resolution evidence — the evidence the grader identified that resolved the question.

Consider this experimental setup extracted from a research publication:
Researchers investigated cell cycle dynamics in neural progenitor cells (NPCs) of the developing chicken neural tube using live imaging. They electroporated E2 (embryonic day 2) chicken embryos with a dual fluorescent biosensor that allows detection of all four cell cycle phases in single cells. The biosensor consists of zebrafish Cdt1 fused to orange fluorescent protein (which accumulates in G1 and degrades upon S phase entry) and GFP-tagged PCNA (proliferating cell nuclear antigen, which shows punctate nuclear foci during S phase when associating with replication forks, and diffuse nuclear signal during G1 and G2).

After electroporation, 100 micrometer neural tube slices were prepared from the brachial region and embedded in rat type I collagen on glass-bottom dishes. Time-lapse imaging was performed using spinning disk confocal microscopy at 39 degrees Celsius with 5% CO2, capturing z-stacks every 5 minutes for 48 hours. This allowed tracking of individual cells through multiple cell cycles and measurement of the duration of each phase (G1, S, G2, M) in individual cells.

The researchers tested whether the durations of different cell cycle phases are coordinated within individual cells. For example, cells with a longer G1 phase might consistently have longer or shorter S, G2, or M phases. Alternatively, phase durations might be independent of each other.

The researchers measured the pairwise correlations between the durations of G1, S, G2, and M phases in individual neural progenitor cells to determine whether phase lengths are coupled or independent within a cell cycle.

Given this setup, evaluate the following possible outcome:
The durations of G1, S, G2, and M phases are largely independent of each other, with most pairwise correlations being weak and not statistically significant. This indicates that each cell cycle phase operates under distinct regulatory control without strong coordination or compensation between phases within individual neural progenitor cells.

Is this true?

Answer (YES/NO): YES